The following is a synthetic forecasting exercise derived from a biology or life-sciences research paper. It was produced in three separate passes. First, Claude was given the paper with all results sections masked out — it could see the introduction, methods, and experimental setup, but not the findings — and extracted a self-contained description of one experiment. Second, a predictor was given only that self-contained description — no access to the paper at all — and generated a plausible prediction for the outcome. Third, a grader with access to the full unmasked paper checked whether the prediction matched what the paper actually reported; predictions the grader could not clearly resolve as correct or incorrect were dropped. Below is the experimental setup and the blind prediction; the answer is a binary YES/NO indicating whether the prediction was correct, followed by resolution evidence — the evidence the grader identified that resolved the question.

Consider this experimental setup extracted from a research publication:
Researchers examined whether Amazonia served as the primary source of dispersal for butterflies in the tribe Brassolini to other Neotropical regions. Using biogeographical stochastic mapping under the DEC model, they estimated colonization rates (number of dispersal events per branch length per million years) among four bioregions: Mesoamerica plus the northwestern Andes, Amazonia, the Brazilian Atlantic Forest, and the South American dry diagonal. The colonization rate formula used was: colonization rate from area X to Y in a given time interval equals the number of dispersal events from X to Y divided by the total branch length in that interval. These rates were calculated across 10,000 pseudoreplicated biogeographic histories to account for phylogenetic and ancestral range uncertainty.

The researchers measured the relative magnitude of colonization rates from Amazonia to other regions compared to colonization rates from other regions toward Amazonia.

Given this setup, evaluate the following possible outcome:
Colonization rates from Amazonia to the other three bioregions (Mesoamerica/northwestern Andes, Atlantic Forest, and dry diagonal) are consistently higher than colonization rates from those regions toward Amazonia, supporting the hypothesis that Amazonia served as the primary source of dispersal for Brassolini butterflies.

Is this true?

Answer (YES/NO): YES